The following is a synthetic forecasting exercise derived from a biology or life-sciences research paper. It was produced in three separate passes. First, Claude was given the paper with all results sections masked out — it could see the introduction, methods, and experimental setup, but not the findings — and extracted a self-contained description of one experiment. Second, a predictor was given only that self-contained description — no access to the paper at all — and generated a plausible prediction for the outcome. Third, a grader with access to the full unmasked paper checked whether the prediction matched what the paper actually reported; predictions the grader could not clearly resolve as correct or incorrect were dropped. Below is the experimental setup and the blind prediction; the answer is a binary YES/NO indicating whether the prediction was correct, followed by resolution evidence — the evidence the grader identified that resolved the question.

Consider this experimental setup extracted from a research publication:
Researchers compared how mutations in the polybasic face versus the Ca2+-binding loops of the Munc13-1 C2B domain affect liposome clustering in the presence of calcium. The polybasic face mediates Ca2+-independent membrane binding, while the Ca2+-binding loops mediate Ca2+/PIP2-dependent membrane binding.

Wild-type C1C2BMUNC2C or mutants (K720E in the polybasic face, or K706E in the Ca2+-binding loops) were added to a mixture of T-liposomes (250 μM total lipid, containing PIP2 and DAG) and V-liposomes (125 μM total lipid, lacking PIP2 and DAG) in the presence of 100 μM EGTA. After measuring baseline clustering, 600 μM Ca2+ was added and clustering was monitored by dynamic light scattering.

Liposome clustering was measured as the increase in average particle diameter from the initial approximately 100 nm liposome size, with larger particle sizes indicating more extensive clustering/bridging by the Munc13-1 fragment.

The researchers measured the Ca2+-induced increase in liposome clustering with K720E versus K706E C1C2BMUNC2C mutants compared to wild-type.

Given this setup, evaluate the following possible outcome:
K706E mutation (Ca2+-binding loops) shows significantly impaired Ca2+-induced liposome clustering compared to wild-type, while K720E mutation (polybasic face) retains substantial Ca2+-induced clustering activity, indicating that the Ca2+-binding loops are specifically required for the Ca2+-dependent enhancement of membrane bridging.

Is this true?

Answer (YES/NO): NO